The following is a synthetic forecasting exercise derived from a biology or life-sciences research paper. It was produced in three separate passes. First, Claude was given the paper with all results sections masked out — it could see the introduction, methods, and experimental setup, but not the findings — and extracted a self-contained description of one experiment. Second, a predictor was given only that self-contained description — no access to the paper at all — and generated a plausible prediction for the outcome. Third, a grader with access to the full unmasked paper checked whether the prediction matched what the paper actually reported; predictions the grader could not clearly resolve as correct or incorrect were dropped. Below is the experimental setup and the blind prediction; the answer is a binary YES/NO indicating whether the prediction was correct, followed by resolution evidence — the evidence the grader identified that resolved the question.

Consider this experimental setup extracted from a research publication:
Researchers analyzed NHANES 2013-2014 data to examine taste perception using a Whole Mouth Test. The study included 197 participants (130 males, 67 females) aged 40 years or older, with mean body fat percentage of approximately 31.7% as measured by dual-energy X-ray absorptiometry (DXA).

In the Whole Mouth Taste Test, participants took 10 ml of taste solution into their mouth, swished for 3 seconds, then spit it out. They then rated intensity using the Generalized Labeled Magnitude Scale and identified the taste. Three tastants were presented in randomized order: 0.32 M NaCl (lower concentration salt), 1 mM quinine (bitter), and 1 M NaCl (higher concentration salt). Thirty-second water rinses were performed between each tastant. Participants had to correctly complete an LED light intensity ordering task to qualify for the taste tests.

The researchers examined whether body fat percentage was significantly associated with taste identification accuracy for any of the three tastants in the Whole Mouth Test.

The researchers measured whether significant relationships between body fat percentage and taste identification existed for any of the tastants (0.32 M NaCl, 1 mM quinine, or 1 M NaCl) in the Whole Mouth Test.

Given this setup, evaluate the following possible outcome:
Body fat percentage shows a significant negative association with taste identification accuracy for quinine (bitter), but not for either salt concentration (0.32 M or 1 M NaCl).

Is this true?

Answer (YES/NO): NO